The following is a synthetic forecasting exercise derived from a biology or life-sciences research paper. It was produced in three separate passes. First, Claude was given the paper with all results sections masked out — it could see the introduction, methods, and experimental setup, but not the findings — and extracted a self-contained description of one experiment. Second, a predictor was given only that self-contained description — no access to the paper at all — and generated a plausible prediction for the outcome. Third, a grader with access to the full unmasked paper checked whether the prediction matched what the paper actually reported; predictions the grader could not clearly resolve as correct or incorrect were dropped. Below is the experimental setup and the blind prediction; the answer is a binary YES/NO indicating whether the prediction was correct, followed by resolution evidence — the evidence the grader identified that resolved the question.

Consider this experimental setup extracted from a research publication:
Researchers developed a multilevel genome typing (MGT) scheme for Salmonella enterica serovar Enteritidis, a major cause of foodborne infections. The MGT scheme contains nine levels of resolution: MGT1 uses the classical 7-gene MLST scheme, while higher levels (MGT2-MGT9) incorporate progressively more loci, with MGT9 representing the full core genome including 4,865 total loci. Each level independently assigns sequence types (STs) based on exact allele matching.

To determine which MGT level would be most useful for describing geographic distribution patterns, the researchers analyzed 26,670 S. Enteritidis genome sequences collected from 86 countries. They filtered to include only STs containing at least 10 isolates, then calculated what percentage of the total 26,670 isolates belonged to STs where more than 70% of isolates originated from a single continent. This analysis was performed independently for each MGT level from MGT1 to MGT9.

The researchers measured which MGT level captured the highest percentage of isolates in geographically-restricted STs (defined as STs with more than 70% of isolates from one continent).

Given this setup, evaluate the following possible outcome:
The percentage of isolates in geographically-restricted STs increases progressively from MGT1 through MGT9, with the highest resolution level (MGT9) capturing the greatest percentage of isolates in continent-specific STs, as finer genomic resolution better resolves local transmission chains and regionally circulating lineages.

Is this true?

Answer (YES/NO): NO